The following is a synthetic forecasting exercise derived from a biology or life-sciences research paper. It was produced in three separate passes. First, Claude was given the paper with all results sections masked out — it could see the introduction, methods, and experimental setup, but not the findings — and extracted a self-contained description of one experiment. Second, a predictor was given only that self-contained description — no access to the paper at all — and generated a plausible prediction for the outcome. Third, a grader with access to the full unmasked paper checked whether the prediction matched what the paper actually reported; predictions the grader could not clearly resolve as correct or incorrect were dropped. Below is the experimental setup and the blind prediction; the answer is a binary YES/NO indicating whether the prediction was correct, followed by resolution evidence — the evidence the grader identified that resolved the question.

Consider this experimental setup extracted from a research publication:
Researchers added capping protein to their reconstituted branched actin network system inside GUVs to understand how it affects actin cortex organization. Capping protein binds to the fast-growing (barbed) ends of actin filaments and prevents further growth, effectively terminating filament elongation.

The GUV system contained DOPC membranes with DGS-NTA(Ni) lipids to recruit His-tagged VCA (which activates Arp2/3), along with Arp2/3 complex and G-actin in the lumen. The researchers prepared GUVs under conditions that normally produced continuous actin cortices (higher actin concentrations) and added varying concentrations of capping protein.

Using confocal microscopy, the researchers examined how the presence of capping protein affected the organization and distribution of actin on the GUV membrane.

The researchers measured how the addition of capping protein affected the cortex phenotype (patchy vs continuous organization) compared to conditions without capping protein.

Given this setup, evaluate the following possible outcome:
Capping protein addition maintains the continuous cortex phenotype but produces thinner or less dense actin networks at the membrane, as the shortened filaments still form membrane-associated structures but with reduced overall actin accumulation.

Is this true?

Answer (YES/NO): NO